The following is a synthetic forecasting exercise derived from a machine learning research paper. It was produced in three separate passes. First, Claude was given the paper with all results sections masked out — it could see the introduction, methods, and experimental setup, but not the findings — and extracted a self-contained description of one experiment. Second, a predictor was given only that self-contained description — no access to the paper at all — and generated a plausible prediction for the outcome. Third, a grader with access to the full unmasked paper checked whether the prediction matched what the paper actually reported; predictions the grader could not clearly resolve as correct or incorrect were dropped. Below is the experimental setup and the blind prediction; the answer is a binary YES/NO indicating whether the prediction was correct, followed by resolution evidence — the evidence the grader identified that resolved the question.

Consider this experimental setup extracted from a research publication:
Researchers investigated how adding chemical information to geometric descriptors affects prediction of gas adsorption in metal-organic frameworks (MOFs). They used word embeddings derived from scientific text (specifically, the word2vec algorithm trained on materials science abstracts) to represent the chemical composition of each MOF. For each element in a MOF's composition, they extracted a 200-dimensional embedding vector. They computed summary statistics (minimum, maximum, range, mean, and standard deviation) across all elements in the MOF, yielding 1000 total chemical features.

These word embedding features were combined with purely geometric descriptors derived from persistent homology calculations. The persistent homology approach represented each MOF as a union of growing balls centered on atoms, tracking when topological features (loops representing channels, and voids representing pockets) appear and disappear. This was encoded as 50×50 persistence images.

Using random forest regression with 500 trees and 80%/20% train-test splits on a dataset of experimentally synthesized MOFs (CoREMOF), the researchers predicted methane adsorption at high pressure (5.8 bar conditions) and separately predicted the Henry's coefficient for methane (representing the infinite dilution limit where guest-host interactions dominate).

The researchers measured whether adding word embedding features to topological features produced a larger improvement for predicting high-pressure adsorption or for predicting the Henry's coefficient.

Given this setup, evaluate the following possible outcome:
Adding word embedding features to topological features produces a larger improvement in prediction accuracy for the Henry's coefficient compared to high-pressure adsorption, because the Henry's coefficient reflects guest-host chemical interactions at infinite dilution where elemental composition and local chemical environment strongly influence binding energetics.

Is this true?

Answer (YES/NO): YES